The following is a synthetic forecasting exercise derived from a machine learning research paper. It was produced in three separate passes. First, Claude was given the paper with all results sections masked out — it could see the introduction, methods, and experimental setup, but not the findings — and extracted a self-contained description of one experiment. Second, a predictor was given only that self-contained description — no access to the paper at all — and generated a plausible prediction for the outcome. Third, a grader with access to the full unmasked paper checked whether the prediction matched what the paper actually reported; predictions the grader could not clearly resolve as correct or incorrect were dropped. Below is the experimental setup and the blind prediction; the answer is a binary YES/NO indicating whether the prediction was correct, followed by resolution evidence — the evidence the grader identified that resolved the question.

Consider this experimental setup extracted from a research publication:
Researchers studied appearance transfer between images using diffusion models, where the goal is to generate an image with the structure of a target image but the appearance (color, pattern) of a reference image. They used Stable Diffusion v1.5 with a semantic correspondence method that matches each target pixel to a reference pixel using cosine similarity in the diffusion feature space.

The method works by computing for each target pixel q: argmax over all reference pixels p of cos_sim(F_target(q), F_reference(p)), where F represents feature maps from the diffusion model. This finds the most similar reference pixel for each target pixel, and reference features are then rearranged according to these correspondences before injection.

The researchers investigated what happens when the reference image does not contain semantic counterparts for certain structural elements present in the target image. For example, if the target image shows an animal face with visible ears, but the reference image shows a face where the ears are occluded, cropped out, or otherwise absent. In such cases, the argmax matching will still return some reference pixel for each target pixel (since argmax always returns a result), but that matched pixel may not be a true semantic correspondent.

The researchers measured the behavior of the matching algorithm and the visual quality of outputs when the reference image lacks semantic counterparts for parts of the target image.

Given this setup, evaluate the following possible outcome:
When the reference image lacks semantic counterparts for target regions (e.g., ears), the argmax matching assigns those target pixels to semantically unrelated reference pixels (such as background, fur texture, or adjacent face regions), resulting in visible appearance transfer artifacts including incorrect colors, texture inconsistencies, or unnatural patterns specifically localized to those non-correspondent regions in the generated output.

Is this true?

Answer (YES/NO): NO